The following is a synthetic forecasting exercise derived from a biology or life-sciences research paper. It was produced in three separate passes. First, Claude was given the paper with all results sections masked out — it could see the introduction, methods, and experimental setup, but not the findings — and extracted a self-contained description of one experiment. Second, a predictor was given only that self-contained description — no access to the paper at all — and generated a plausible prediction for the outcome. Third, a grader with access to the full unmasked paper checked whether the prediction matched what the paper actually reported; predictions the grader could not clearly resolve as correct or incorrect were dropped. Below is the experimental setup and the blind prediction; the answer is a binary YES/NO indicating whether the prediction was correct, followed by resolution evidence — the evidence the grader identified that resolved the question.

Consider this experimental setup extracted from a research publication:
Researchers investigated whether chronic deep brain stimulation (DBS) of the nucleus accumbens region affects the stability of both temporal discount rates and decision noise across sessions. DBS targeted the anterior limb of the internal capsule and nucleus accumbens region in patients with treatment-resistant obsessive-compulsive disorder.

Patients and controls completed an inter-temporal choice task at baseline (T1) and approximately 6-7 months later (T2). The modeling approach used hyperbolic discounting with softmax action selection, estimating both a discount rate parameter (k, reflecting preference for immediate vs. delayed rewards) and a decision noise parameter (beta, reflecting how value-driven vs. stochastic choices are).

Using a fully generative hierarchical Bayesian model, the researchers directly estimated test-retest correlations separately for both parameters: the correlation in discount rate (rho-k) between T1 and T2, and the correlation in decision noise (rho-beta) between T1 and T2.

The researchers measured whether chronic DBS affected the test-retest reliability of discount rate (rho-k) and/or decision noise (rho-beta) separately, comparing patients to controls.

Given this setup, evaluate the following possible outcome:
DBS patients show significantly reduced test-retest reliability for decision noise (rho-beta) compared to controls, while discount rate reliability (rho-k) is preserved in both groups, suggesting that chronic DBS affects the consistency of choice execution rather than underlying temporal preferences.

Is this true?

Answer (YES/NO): NO